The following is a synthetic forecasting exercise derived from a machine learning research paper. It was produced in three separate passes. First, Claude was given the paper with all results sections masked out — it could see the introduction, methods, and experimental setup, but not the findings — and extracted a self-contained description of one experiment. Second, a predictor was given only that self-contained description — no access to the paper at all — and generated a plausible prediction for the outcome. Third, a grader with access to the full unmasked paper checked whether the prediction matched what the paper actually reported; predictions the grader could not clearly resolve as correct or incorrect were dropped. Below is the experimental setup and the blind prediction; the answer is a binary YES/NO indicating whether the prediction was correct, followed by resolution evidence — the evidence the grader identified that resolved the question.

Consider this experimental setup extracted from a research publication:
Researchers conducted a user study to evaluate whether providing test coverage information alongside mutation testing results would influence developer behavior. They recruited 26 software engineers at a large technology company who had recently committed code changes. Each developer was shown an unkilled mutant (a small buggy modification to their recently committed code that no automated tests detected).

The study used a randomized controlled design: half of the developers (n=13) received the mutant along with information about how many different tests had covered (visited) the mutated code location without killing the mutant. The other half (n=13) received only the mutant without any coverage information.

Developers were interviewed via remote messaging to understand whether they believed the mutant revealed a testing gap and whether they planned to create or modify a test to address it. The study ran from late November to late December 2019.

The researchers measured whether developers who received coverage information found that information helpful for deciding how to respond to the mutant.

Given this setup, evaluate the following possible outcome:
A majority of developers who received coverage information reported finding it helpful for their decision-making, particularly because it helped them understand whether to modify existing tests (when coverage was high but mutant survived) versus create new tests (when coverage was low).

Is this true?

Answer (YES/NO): NO